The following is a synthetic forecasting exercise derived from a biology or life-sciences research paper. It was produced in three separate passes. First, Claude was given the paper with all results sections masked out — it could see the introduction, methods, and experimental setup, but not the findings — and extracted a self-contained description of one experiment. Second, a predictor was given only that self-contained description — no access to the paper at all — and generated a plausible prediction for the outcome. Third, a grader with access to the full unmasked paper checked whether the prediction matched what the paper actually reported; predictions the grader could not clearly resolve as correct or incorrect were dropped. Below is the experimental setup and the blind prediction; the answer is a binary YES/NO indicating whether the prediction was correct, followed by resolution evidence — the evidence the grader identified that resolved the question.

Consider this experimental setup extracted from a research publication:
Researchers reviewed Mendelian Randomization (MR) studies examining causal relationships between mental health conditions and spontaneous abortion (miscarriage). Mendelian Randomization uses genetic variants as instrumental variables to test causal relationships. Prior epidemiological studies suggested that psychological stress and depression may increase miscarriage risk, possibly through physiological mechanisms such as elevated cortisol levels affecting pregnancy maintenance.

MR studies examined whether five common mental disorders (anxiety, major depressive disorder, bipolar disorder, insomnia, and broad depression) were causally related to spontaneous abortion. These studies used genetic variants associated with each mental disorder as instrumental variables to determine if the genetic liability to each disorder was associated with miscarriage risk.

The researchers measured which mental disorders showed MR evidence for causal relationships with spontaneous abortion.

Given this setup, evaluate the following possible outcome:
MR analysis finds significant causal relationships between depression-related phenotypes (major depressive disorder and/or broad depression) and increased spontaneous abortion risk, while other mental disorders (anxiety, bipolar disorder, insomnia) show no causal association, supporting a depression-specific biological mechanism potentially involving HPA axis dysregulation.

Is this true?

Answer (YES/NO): NO